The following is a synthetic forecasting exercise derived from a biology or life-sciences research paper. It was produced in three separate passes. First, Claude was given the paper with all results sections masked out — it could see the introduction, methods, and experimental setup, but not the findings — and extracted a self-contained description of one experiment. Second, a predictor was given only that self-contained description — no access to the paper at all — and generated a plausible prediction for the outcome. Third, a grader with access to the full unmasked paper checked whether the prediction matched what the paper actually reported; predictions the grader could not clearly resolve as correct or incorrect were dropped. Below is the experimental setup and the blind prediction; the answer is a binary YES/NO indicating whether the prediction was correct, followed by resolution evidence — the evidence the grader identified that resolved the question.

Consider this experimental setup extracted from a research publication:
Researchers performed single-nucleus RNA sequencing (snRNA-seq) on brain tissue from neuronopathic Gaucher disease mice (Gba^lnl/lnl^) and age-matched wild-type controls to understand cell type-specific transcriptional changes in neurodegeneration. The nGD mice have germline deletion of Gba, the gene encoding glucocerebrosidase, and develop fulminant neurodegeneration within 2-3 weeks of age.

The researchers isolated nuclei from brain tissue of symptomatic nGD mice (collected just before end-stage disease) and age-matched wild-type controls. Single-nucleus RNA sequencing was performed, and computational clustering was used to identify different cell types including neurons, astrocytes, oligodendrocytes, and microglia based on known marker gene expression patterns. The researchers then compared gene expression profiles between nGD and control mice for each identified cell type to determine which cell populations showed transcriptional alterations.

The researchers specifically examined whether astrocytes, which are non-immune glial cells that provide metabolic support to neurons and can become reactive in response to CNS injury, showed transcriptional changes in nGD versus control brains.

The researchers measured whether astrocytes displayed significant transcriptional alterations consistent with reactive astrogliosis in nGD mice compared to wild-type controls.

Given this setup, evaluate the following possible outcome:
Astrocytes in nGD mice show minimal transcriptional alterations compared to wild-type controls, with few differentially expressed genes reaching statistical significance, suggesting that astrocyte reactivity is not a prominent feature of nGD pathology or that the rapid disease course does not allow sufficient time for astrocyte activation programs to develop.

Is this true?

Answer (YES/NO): NO